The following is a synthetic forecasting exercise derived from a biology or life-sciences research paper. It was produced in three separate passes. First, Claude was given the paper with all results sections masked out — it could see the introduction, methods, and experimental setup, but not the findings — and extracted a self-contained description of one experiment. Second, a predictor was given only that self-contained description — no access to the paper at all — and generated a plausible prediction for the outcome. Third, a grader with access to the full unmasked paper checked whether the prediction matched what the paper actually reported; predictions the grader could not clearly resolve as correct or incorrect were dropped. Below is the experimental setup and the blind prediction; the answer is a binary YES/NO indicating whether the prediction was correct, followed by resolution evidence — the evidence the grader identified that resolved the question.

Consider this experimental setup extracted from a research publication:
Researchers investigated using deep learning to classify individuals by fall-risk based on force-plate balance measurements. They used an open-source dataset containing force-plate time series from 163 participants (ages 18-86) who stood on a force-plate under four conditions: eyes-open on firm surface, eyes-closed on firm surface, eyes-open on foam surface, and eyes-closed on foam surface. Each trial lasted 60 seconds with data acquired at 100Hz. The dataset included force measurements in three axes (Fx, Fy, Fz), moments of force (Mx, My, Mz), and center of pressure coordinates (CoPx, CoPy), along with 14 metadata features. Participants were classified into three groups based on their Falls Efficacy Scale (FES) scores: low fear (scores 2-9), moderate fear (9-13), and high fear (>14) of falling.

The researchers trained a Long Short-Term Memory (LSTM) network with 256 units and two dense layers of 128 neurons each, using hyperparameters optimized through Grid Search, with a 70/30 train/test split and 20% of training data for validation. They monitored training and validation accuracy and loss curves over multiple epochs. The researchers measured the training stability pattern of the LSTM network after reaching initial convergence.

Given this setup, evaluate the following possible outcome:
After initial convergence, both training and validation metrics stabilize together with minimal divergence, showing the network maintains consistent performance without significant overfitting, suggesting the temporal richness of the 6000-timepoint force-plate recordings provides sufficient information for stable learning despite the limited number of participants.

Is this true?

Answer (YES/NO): NO